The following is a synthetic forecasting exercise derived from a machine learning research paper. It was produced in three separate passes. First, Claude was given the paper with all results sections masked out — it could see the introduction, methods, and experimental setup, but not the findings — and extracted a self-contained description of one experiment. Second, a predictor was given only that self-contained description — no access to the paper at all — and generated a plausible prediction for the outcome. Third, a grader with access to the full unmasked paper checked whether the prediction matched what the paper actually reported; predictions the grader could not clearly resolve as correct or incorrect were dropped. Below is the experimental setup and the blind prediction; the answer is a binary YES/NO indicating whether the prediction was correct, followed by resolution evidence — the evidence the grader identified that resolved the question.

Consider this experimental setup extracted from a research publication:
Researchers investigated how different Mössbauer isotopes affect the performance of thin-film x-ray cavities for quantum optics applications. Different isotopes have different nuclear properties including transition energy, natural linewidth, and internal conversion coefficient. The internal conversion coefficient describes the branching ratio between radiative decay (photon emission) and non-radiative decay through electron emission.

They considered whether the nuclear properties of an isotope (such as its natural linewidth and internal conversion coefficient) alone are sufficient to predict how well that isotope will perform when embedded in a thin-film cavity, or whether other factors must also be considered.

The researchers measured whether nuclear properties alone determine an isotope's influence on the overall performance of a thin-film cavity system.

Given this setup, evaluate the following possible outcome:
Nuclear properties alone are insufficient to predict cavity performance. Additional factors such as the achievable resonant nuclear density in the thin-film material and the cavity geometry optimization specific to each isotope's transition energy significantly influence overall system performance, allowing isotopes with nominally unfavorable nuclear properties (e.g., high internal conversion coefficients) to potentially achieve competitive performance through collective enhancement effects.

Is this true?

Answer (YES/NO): NO